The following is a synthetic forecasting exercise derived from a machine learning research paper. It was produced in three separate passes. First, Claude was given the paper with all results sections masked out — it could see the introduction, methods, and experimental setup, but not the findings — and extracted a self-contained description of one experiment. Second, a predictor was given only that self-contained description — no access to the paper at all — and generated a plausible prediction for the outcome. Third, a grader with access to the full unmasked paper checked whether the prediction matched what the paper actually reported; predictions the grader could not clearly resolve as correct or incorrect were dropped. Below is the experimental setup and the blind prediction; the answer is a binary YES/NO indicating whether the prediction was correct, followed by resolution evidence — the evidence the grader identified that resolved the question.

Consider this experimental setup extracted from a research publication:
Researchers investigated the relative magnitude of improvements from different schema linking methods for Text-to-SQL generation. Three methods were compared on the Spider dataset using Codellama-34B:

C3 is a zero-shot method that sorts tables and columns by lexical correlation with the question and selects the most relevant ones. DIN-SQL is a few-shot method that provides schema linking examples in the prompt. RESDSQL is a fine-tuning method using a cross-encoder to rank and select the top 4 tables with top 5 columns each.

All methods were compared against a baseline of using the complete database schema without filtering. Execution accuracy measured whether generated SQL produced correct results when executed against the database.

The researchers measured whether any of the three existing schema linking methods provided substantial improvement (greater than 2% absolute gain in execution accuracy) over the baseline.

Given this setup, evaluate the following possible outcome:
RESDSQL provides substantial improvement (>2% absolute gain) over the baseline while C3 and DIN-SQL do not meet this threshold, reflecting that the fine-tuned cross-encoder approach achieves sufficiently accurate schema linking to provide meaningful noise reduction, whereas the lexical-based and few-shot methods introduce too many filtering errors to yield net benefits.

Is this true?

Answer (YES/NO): NO